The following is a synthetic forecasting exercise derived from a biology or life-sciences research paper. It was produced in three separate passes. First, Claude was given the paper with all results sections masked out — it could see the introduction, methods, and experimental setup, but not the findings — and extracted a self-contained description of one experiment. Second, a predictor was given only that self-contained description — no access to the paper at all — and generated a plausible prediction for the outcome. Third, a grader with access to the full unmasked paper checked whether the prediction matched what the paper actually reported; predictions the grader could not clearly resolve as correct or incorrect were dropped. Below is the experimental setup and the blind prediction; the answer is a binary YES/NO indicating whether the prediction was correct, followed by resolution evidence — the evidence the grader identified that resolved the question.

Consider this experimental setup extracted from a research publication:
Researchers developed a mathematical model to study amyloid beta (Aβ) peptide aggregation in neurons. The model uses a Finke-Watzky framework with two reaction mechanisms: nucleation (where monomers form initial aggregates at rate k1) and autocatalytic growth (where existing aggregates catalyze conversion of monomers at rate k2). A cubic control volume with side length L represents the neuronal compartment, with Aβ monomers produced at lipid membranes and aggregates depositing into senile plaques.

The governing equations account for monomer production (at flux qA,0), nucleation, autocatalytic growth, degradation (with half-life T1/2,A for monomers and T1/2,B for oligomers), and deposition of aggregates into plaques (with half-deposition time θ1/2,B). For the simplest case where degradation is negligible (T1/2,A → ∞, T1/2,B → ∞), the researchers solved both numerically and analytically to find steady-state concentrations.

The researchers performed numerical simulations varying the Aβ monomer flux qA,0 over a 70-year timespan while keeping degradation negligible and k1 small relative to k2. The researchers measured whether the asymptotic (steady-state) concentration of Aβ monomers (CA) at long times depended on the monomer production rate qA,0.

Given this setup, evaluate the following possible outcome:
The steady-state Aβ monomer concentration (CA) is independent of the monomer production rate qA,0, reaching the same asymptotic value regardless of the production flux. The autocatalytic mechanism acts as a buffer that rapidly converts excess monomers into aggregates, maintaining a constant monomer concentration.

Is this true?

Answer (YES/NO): YES